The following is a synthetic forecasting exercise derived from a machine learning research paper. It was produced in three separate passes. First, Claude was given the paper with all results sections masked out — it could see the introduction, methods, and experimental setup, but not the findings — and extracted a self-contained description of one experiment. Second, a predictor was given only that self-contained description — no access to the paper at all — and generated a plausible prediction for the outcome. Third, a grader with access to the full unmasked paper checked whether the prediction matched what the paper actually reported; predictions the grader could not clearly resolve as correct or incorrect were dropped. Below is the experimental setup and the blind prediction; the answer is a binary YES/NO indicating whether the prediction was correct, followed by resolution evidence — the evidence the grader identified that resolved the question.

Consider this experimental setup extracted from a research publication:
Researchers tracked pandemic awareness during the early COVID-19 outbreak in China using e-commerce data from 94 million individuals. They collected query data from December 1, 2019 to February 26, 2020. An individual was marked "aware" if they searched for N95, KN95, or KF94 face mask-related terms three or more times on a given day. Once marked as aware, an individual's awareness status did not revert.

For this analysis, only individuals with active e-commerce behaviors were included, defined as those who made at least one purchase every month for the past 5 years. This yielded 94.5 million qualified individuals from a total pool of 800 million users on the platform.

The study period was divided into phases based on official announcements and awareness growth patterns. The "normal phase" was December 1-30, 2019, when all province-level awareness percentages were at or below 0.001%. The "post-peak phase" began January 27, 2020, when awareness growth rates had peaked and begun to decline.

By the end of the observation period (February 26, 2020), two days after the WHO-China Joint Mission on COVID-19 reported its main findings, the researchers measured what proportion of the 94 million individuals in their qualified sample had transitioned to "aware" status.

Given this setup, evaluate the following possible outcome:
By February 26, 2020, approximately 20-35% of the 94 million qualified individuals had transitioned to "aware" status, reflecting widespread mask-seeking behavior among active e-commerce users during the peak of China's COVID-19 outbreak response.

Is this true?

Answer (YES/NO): NO